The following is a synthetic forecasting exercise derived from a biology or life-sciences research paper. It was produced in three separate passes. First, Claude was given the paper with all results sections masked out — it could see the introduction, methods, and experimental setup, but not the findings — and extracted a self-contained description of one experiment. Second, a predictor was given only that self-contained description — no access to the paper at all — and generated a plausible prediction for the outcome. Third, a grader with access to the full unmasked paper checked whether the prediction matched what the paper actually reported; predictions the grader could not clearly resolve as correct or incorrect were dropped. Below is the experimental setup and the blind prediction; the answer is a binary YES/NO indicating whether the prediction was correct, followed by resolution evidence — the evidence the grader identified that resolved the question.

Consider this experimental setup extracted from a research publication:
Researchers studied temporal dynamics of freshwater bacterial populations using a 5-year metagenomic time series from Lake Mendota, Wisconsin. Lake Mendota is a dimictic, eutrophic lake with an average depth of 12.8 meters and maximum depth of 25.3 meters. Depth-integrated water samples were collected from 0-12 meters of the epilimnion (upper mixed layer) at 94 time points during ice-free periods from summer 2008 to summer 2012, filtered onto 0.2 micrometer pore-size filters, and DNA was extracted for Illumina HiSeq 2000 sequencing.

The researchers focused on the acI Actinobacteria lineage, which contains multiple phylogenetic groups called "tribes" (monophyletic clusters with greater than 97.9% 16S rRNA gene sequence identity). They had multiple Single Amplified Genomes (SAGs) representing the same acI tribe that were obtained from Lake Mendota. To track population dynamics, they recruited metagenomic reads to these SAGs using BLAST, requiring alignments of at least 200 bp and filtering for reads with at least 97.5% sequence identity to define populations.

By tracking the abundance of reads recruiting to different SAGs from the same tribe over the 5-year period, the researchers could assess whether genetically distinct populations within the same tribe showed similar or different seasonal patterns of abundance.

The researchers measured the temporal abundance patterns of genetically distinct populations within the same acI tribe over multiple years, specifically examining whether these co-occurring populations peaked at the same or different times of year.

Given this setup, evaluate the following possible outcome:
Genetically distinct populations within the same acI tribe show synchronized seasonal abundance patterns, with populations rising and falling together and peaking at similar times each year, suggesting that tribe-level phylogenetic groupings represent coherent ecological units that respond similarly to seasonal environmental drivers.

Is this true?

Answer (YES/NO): NO